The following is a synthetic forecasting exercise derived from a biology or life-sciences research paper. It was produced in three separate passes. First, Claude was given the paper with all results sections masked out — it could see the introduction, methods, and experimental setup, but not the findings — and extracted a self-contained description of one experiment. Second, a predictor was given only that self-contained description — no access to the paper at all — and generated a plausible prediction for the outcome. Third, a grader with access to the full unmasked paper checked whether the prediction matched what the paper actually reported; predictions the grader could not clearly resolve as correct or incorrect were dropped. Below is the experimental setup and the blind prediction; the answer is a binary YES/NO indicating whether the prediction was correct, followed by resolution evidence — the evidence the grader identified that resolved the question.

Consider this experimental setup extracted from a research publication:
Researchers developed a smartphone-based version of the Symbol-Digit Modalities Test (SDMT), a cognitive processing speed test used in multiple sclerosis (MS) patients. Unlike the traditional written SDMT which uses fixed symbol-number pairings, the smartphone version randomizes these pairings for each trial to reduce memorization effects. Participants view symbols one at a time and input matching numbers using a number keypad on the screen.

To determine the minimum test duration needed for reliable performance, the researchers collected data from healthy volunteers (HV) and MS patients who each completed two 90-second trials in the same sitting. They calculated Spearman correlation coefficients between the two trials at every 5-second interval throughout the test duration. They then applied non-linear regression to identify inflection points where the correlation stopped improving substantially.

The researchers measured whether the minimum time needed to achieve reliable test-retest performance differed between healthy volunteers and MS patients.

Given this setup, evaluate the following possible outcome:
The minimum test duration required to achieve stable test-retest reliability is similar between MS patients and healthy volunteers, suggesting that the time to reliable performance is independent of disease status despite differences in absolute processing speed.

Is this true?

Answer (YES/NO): YES